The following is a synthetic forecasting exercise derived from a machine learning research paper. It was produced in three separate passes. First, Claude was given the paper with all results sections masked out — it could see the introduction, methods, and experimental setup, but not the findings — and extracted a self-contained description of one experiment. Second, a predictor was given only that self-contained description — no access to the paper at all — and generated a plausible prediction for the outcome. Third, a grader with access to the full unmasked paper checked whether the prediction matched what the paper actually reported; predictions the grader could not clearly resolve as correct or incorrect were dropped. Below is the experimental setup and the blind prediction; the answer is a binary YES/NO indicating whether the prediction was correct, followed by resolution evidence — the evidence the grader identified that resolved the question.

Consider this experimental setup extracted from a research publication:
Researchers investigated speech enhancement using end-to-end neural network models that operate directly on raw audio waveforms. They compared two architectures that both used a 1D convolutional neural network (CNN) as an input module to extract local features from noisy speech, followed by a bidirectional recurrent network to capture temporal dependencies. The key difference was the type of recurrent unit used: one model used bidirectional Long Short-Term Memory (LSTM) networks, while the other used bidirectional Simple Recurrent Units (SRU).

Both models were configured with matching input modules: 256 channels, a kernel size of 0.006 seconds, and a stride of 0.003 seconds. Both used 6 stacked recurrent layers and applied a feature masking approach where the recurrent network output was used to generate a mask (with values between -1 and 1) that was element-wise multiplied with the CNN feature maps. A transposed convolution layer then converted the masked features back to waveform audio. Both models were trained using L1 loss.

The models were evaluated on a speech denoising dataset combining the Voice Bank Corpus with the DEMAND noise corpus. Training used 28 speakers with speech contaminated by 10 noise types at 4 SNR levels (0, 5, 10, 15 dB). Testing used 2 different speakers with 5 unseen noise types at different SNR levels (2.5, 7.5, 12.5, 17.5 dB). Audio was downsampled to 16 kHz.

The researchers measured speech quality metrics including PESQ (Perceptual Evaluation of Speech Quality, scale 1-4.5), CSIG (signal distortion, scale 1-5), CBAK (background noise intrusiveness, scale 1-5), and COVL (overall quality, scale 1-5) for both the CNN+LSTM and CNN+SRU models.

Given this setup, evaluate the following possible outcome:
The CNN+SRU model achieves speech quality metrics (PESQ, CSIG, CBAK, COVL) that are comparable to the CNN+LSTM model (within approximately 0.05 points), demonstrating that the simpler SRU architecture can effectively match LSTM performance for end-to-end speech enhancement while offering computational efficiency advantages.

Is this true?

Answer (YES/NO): NO